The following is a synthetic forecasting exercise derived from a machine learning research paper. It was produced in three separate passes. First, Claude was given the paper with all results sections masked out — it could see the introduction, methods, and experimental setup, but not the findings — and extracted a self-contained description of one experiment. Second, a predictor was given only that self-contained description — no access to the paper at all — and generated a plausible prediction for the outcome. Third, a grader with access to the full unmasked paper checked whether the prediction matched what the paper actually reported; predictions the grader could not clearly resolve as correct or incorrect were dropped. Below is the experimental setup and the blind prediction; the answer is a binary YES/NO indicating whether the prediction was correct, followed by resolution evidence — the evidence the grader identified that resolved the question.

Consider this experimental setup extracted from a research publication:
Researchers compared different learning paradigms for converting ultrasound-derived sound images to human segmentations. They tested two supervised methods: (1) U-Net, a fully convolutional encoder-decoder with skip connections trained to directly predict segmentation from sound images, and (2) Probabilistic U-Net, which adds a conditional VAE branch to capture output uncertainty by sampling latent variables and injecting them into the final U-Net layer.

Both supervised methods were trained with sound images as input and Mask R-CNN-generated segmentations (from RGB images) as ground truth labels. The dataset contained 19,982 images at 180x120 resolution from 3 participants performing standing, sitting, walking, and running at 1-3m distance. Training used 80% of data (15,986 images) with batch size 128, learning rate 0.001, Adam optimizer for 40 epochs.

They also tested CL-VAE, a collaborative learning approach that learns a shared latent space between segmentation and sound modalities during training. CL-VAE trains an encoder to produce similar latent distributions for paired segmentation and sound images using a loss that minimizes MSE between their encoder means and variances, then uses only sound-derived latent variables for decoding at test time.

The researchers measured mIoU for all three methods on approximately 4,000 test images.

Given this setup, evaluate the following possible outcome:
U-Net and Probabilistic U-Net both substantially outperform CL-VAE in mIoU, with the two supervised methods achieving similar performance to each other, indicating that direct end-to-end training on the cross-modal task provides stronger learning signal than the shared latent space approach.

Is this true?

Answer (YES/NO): NO